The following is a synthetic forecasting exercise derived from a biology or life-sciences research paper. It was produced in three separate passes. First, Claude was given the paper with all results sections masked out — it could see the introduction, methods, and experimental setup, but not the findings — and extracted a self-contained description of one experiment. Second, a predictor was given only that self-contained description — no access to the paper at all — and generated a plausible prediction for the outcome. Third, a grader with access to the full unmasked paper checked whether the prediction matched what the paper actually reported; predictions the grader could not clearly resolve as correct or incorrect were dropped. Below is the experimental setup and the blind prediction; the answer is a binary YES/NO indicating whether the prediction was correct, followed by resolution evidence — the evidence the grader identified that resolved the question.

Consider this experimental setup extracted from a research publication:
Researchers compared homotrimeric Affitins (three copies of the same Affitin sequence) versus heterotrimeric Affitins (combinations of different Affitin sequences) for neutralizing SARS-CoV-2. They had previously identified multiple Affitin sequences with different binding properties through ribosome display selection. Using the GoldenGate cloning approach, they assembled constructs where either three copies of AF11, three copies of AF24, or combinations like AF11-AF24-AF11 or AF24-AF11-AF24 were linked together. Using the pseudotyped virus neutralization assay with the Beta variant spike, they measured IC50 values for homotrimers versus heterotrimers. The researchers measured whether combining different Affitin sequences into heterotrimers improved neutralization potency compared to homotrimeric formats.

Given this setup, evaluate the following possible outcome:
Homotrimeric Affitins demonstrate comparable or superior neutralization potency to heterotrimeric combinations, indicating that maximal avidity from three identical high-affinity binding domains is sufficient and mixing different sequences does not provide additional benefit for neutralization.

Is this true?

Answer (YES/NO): YES